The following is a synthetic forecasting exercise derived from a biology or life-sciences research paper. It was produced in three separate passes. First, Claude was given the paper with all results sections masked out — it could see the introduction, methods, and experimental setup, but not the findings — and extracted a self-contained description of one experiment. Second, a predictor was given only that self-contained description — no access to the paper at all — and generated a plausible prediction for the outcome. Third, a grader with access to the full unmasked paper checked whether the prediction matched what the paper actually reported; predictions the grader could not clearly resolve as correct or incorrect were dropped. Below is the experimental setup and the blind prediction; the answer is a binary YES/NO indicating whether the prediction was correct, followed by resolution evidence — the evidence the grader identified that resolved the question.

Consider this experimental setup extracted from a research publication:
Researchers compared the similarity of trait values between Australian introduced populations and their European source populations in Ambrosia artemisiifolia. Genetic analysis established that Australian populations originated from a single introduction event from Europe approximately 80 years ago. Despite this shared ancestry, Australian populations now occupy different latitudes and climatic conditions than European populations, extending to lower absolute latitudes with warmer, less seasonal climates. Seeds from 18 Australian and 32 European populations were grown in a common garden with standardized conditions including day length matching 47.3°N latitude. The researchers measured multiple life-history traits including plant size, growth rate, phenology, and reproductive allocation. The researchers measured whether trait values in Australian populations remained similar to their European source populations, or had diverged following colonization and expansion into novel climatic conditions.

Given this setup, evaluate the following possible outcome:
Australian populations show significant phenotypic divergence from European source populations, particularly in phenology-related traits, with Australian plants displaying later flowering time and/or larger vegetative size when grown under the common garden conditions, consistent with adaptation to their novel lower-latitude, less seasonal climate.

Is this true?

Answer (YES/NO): NO